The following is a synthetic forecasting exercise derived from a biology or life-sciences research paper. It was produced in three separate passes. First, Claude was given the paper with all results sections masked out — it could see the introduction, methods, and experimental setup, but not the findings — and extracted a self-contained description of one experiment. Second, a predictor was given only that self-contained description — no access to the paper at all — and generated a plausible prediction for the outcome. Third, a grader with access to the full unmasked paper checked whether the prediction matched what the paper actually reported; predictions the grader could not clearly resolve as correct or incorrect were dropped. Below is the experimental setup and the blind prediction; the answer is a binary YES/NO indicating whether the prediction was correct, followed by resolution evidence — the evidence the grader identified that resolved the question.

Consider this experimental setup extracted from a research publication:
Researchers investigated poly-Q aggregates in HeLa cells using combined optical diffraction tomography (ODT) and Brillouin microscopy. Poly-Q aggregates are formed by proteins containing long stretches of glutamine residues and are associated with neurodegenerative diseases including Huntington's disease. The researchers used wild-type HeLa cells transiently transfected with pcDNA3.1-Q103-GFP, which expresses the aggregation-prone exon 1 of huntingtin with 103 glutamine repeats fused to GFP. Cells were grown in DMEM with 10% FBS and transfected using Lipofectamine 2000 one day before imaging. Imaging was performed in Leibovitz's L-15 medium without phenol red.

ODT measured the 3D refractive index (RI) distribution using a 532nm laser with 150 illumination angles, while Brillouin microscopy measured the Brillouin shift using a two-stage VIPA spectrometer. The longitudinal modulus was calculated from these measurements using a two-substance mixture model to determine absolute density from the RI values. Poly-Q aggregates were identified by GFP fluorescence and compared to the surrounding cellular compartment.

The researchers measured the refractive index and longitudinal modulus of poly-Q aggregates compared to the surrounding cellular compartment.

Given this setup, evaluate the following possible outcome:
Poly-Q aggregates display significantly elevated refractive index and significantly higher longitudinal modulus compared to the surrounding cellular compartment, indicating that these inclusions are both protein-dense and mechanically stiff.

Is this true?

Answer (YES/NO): YES